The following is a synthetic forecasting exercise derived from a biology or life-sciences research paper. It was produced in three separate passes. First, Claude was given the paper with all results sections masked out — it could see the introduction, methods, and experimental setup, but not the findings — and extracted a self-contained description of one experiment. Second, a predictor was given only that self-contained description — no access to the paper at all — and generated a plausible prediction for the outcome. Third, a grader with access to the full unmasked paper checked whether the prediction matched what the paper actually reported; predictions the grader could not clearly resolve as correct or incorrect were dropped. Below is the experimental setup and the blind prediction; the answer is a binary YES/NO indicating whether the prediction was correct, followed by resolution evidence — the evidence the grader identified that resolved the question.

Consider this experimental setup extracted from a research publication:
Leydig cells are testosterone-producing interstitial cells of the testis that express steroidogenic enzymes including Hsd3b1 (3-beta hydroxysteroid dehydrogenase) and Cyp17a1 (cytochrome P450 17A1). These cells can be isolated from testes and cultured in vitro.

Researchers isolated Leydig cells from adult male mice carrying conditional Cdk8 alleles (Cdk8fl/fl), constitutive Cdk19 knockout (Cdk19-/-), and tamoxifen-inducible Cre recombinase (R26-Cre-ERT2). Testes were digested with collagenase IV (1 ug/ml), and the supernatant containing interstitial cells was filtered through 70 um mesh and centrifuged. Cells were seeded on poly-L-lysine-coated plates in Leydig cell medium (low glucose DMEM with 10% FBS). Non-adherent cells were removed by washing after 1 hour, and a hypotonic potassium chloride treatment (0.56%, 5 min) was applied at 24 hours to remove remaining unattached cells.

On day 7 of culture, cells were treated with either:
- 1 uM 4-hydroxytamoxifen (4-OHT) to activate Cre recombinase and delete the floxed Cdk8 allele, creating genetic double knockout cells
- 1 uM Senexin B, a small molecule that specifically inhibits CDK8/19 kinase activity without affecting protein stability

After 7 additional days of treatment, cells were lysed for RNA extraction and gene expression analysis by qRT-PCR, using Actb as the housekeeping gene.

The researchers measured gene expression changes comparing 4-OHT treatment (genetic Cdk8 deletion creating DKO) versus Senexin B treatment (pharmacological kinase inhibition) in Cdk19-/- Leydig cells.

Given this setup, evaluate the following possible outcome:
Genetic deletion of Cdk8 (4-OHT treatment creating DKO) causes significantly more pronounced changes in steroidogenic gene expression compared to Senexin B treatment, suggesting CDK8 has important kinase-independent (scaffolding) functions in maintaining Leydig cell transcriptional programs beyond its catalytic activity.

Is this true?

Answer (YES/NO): YES